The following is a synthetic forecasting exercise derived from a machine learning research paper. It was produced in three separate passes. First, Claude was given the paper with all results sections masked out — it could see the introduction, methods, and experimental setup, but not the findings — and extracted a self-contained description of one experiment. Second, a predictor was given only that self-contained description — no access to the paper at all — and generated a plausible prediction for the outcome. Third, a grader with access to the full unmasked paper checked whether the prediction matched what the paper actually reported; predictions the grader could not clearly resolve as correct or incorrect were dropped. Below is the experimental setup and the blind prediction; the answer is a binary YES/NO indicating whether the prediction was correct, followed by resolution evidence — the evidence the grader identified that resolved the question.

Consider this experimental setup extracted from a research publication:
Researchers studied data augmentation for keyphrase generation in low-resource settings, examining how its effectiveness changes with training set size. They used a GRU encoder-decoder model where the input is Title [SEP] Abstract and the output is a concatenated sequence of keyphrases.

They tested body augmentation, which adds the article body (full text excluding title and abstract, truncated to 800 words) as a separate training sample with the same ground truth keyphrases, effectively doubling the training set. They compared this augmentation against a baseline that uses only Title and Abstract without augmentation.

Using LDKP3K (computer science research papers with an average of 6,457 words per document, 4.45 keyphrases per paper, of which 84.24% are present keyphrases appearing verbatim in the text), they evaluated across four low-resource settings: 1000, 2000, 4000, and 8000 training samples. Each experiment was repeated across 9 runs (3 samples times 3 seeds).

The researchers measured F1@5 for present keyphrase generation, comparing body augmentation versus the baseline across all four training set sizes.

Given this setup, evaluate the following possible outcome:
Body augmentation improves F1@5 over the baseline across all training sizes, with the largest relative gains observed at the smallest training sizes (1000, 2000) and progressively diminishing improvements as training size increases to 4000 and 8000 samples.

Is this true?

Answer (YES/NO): NO